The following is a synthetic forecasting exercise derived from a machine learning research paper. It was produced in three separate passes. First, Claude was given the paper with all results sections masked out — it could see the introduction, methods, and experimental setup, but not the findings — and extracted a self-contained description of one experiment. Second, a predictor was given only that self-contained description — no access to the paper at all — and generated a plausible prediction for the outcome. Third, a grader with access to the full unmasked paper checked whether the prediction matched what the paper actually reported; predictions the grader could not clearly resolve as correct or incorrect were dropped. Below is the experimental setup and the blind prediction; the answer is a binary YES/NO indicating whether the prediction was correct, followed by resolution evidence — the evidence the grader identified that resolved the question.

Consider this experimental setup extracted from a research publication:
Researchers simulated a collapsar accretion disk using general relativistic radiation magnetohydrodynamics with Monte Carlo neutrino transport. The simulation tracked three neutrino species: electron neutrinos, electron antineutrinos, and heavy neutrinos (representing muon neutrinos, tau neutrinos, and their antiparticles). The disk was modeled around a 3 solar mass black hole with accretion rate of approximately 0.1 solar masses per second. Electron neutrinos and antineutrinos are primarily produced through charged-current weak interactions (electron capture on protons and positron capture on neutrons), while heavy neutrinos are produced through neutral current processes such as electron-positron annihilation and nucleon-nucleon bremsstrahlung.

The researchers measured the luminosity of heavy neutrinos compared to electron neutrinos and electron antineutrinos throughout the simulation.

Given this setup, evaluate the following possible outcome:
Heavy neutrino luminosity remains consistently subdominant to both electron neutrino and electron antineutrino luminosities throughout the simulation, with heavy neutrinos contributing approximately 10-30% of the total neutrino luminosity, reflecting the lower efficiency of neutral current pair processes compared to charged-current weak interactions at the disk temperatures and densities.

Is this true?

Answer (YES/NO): NO